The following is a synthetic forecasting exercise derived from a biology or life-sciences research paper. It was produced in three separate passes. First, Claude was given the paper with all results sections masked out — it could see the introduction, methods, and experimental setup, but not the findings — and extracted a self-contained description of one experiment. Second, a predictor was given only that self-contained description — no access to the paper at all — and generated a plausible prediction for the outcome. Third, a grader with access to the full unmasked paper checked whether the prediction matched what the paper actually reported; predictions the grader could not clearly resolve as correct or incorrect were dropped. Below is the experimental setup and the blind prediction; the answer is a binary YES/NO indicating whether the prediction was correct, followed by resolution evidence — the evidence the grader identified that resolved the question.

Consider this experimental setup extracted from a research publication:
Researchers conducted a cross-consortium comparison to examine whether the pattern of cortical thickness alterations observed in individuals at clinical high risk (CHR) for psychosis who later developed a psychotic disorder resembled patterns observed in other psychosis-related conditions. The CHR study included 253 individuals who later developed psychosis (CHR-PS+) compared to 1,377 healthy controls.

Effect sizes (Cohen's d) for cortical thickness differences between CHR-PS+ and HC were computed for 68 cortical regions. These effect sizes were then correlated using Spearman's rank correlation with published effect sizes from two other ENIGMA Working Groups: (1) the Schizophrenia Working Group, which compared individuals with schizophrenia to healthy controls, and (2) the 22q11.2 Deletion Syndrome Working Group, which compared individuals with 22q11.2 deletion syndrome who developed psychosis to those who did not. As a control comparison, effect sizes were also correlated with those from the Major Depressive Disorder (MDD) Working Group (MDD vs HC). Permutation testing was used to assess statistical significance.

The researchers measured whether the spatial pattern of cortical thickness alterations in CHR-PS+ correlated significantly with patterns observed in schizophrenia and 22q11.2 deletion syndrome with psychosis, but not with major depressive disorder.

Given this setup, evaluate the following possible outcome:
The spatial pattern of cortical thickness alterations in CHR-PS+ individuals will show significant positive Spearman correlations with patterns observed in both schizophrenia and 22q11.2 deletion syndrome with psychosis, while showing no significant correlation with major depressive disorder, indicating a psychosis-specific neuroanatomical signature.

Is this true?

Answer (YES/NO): YES